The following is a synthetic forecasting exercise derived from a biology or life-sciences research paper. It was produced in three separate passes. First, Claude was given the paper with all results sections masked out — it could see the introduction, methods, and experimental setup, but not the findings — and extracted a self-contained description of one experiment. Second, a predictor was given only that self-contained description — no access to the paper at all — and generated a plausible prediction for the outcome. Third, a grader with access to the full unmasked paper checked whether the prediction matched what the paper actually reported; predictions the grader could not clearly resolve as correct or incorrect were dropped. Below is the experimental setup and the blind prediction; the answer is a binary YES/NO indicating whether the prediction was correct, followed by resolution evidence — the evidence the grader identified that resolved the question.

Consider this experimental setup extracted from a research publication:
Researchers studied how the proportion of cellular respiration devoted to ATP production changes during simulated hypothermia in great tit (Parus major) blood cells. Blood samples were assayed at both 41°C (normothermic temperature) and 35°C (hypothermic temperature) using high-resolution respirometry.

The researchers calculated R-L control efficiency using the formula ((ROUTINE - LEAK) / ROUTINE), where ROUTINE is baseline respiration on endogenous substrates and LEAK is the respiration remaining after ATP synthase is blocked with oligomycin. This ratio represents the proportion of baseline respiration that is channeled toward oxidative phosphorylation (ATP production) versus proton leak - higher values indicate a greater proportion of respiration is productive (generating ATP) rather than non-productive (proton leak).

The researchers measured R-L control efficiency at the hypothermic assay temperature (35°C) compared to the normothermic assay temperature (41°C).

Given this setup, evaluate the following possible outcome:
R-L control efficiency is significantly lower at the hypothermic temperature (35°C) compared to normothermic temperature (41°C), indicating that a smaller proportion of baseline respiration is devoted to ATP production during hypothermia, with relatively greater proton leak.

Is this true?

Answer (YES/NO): NO